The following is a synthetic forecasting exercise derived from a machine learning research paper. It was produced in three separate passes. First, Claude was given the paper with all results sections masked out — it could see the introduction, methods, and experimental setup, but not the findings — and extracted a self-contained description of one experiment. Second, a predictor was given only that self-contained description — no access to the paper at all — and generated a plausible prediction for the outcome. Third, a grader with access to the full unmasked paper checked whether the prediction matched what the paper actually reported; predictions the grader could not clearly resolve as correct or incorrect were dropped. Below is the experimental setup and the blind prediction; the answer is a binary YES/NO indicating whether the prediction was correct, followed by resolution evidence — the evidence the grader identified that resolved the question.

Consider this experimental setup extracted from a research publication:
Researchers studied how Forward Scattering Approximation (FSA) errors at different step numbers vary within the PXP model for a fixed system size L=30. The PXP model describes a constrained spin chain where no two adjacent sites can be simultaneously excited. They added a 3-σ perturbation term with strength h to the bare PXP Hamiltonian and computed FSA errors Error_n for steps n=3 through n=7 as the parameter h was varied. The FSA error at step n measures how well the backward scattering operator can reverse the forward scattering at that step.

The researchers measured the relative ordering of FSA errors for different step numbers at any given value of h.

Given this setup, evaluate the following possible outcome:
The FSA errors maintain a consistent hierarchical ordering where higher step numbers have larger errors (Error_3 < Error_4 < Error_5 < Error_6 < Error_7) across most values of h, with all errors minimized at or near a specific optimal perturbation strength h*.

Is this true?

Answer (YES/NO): NO